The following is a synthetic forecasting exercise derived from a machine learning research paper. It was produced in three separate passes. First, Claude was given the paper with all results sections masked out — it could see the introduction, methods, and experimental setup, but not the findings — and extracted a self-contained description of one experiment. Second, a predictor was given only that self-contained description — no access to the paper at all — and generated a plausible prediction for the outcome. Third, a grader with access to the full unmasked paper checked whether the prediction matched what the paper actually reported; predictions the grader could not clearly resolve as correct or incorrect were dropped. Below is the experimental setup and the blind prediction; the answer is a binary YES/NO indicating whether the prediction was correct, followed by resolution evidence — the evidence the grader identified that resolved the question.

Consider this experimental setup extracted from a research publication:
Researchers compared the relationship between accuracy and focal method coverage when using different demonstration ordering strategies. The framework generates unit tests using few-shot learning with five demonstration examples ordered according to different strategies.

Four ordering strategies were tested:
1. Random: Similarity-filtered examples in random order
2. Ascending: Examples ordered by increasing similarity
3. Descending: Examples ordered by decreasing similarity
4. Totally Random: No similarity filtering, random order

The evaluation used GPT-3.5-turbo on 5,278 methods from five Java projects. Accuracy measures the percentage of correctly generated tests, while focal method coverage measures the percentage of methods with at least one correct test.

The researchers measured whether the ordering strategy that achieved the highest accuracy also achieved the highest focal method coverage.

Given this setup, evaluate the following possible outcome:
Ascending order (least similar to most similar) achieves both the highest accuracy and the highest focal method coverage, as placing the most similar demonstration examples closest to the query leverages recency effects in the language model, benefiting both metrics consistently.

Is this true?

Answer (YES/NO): NO